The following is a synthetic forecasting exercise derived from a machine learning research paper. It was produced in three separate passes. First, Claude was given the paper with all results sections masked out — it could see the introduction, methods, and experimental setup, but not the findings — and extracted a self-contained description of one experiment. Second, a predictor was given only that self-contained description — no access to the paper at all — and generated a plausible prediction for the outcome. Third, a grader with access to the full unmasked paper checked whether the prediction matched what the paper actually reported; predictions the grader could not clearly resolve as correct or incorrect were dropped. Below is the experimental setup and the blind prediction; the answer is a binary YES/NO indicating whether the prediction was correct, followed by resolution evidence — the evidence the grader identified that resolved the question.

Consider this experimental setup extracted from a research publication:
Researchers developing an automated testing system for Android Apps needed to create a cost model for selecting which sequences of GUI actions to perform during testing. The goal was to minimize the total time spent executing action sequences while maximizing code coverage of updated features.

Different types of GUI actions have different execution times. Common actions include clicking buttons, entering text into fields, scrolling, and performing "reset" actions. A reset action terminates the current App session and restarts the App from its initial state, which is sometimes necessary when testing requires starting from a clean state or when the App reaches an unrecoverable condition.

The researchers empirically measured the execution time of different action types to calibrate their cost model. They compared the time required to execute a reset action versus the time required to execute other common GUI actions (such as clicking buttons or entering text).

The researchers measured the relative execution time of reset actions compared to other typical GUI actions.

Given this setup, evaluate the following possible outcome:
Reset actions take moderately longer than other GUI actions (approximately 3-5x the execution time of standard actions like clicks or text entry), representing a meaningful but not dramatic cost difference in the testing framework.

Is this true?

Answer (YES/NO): NO